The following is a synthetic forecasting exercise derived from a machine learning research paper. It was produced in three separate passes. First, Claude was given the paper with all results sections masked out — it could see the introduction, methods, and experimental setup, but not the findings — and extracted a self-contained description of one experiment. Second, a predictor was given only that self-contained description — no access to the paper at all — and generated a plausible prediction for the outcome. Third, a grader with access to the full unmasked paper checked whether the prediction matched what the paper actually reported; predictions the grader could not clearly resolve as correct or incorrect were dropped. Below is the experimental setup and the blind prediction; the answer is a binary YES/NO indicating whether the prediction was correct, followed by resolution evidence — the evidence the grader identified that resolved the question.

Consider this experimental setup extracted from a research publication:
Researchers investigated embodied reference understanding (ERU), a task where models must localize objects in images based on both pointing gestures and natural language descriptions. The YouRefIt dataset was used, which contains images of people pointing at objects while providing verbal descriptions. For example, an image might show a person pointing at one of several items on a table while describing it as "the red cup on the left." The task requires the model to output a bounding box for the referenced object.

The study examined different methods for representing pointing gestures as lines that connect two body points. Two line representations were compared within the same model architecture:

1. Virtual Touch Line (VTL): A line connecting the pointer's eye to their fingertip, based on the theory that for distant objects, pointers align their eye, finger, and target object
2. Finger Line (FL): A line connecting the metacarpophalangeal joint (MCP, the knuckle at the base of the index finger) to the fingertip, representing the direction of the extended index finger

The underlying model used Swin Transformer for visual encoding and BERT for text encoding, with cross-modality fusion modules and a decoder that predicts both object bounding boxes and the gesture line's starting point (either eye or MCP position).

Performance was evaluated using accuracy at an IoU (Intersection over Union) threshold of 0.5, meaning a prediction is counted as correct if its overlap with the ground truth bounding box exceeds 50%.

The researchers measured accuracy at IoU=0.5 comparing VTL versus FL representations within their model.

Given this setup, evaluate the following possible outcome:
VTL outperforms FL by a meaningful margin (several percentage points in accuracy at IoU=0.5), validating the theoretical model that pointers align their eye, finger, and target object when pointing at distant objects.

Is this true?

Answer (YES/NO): NO